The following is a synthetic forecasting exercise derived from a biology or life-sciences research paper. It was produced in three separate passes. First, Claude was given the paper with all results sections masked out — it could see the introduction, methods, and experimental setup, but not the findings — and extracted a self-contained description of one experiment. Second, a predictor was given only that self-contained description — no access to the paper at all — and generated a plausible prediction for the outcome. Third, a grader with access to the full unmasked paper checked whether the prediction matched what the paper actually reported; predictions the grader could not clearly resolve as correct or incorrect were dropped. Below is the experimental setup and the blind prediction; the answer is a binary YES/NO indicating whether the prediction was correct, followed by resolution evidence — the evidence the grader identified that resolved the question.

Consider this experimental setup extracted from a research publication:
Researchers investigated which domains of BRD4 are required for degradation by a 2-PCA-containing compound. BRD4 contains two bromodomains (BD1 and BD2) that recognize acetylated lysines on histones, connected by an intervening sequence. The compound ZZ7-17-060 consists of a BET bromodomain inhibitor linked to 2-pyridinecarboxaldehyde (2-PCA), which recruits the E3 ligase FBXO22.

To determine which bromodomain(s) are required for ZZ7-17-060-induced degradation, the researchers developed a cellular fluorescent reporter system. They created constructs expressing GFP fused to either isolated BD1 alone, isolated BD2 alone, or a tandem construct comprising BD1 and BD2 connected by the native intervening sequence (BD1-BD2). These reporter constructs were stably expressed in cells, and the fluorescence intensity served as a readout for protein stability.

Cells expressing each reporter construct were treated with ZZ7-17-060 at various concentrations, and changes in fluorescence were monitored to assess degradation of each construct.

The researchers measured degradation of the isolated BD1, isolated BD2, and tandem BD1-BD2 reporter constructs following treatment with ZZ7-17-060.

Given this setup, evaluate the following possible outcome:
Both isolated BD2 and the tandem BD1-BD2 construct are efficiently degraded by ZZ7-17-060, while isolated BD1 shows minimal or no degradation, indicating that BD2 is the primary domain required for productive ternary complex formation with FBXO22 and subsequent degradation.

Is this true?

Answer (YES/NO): NO